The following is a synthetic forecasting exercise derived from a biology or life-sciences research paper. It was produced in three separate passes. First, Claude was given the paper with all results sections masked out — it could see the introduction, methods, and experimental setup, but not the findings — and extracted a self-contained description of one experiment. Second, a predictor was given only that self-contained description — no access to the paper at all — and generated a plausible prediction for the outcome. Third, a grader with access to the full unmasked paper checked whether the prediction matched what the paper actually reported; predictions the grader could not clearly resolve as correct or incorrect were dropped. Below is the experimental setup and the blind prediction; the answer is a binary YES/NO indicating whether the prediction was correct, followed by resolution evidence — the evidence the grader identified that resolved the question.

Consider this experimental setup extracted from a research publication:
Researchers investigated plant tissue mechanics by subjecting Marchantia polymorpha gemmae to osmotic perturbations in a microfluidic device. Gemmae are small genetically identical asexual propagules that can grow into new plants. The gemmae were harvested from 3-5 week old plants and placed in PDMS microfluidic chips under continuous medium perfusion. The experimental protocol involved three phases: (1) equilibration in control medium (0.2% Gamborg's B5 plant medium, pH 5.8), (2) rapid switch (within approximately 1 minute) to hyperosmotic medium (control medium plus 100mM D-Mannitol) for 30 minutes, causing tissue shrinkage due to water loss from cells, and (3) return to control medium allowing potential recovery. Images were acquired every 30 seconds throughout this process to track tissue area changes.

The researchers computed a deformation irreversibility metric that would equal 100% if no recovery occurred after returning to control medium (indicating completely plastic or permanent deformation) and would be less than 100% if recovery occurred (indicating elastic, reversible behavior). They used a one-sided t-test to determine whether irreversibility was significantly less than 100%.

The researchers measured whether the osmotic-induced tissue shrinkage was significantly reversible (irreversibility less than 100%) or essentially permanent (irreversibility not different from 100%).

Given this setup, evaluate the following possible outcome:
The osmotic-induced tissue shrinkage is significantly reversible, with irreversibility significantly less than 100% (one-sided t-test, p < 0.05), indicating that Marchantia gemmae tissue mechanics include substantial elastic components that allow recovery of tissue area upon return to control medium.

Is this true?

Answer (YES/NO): NO